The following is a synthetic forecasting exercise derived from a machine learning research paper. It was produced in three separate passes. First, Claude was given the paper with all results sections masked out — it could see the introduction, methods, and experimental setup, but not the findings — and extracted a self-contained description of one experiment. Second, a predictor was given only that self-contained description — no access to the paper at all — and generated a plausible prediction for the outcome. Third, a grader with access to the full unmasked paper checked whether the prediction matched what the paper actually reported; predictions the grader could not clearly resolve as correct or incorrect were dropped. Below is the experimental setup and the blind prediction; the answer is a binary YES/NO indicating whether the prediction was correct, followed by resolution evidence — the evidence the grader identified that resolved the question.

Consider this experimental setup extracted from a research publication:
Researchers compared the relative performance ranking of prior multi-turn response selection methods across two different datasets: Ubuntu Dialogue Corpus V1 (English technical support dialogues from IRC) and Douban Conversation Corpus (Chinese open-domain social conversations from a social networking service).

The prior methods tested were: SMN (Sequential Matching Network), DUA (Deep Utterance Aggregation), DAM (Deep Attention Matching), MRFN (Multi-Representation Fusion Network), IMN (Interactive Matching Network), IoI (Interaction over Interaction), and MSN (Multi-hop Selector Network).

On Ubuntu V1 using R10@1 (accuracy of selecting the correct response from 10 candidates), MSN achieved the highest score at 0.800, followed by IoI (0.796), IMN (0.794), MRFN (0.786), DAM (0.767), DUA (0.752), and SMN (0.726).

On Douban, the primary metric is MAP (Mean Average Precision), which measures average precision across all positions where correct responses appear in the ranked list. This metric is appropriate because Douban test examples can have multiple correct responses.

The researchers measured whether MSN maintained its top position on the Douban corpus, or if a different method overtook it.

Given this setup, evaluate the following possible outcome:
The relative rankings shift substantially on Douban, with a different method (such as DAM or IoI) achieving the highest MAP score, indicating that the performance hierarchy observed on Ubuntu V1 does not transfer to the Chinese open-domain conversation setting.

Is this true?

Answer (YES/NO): NO